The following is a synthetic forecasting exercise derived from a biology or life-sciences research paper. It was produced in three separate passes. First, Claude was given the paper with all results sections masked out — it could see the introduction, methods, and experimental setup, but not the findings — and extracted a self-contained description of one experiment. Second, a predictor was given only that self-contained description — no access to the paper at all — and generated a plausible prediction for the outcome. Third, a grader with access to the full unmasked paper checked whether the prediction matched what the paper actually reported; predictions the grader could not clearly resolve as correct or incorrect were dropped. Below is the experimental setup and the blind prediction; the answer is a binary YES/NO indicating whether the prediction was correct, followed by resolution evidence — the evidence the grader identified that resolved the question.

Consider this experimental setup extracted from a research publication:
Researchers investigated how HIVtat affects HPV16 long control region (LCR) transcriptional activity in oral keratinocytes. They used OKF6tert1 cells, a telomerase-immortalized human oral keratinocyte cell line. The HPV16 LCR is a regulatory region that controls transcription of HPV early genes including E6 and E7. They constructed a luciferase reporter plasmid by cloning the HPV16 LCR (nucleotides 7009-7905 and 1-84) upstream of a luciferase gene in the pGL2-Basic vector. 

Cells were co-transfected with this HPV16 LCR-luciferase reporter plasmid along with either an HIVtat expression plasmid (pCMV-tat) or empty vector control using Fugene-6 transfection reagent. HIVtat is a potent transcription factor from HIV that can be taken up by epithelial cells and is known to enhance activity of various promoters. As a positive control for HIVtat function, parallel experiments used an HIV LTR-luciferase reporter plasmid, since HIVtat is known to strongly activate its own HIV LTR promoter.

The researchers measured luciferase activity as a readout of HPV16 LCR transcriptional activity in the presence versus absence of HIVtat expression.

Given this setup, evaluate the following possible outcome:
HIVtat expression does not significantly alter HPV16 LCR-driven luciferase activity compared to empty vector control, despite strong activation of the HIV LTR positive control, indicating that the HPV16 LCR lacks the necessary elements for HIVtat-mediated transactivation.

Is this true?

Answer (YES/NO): YES